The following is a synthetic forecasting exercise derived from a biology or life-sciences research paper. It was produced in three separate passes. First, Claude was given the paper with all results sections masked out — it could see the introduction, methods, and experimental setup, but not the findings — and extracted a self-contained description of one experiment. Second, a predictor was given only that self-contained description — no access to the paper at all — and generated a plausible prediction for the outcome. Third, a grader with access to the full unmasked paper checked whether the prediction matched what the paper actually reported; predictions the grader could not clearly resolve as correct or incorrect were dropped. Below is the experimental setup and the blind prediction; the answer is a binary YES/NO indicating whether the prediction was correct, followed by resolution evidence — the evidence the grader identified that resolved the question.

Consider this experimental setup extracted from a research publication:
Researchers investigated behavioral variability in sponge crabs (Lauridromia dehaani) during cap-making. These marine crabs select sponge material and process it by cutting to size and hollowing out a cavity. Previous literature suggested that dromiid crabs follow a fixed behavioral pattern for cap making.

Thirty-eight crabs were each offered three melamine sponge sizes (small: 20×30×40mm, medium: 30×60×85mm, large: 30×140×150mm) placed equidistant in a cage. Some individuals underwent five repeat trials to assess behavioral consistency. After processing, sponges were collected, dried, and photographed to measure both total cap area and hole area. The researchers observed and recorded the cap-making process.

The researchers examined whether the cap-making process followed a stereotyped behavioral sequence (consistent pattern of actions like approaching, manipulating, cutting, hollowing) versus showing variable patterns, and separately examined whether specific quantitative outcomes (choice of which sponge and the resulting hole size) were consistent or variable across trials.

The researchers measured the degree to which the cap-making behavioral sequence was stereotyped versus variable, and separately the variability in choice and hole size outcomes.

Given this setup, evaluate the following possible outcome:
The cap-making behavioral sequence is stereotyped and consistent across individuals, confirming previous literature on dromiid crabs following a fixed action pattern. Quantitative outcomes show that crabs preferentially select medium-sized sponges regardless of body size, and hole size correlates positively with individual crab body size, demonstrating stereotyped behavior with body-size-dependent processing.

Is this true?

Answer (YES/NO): NO